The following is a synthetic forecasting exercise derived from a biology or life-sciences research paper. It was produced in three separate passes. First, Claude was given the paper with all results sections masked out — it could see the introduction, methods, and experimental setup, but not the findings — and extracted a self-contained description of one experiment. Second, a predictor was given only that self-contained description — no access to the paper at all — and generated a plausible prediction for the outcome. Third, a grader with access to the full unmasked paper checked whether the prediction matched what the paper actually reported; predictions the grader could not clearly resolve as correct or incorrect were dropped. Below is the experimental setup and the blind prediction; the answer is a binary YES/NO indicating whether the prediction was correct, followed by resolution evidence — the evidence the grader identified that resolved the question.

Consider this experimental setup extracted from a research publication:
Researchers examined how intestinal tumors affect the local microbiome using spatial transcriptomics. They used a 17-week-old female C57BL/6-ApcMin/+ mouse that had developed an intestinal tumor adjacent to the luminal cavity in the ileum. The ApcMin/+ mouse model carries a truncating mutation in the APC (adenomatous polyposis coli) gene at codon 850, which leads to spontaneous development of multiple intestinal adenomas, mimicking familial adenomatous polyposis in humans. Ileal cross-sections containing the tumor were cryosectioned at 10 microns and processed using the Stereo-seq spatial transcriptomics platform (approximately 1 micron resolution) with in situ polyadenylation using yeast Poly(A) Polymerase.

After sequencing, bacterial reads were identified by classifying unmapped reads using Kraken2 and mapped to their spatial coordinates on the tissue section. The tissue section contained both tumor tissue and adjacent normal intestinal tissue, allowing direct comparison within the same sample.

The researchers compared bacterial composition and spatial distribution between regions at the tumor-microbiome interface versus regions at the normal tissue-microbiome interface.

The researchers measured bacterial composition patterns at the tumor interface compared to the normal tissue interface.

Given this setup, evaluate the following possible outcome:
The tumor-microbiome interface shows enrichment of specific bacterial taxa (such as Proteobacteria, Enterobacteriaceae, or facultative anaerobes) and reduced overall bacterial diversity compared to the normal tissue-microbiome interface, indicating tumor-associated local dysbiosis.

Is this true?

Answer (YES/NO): NO